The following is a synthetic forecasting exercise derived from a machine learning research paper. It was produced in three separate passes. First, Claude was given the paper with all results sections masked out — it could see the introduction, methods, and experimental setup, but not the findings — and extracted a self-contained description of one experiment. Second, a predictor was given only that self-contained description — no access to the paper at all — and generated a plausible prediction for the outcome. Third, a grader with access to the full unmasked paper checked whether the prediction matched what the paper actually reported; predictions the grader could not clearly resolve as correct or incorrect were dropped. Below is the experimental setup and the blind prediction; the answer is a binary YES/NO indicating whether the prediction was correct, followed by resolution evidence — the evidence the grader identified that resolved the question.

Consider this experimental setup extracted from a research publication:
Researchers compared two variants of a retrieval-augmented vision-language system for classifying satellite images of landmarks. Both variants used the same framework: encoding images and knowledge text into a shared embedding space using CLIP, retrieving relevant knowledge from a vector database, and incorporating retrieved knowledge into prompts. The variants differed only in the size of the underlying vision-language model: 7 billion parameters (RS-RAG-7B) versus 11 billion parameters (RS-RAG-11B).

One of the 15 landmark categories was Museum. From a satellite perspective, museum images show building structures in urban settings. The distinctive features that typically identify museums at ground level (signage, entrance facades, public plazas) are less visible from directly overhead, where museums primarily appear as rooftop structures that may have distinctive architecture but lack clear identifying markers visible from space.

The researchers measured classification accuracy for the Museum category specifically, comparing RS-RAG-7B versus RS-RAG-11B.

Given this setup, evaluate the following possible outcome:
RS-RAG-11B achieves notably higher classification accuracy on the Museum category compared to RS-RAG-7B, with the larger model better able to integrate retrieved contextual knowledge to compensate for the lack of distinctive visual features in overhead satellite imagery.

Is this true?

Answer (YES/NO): YES